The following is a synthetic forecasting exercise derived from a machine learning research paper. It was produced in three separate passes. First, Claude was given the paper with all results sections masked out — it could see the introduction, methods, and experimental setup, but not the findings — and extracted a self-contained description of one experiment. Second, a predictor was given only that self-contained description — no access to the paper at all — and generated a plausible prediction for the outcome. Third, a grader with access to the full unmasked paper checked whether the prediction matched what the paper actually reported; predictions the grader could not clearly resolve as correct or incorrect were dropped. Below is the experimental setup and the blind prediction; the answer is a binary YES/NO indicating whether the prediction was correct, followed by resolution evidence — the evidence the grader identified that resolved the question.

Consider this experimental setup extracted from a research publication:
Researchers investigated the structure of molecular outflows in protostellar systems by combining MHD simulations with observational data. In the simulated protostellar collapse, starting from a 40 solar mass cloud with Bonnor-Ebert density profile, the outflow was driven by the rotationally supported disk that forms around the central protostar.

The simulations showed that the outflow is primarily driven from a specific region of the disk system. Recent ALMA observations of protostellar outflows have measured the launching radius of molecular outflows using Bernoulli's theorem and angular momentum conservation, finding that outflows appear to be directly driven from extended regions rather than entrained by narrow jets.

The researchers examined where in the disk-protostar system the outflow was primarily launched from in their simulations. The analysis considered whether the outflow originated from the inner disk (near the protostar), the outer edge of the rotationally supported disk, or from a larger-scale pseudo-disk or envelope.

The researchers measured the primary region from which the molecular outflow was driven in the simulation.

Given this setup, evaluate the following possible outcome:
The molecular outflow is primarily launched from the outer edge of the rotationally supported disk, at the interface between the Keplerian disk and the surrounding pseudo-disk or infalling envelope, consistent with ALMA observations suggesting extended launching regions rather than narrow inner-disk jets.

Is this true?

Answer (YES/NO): YES